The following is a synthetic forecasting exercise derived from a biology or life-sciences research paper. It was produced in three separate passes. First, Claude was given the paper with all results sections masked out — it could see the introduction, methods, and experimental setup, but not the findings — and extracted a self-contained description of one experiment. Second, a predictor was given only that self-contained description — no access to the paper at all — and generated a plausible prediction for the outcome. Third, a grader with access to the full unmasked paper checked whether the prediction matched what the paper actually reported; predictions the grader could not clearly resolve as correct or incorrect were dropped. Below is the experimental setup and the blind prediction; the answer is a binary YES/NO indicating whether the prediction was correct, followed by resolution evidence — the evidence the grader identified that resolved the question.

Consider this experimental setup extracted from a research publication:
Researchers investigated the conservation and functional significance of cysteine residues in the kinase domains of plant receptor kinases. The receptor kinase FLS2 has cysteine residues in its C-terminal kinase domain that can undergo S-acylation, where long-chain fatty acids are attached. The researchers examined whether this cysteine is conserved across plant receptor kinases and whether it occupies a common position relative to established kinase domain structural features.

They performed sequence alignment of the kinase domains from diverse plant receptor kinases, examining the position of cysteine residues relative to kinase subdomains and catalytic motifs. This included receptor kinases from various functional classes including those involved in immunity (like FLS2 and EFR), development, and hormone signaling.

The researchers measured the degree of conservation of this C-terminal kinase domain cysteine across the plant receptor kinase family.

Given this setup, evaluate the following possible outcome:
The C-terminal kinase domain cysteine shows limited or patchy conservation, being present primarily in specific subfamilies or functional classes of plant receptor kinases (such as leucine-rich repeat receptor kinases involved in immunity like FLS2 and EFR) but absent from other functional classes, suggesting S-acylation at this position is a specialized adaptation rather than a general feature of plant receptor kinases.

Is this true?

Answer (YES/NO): NO